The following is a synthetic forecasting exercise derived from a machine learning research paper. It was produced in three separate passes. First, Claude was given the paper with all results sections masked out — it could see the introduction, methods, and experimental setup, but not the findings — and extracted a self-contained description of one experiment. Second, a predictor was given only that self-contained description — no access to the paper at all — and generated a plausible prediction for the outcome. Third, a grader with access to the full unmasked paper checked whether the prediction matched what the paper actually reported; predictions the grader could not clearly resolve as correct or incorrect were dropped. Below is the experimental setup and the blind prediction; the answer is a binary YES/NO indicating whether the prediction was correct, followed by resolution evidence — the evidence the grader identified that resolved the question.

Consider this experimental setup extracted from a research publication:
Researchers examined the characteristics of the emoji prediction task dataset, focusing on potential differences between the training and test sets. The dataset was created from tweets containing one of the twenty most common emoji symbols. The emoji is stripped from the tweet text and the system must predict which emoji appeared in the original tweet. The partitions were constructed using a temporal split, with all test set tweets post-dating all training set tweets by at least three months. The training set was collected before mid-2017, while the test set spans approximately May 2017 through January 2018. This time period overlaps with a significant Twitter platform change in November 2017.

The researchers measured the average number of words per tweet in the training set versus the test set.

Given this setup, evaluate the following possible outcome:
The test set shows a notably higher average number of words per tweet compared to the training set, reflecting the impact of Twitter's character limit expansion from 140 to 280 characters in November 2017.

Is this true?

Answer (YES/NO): YES